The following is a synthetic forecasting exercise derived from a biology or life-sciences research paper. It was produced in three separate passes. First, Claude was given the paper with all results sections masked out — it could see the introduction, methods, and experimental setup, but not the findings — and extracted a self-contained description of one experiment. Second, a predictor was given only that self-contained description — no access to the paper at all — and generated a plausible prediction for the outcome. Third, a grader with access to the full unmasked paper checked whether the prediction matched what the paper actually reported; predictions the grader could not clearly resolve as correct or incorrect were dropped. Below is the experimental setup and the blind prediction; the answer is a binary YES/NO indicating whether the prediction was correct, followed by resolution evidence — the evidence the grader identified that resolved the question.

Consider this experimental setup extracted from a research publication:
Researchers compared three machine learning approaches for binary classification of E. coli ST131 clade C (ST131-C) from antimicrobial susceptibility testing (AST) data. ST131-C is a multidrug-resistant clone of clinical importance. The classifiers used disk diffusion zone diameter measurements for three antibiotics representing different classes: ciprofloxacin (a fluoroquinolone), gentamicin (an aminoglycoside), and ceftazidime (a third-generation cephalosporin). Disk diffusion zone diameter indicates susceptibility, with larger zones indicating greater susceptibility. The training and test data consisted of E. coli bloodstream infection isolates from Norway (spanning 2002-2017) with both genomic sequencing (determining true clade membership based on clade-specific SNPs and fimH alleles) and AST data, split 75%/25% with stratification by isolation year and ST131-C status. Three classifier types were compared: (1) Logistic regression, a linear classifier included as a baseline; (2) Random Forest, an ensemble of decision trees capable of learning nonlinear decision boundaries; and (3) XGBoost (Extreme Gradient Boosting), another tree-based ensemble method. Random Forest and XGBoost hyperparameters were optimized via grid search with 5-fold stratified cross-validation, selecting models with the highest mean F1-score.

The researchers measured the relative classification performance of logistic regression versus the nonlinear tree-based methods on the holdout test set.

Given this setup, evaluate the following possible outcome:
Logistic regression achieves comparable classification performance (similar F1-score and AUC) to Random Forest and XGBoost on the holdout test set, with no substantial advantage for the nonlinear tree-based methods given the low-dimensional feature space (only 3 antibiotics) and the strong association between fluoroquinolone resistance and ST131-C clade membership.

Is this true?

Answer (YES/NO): NO